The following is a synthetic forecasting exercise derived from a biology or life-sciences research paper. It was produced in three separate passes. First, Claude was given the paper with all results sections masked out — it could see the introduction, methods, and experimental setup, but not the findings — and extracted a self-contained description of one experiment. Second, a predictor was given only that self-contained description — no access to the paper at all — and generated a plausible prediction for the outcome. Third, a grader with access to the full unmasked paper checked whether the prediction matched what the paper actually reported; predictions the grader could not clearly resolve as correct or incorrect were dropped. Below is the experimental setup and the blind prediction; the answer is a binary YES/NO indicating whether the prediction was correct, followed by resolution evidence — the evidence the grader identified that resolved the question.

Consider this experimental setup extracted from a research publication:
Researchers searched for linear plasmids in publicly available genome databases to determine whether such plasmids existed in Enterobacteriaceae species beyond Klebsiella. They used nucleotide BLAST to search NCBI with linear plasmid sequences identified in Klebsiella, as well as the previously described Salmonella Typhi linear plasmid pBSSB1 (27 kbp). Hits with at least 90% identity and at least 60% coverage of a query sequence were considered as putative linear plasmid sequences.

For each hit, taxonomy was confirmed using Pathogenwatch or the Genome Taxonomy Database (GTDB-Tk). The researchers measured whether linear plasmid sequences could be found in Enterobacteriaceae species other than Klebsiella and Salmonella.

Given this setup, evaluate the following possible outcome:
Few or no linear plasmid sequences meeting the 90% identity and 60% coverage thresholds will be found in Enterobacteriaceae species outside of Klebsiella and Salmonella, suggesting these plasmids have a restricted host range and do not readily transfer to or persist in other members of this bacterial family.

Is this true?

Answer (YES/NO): NO